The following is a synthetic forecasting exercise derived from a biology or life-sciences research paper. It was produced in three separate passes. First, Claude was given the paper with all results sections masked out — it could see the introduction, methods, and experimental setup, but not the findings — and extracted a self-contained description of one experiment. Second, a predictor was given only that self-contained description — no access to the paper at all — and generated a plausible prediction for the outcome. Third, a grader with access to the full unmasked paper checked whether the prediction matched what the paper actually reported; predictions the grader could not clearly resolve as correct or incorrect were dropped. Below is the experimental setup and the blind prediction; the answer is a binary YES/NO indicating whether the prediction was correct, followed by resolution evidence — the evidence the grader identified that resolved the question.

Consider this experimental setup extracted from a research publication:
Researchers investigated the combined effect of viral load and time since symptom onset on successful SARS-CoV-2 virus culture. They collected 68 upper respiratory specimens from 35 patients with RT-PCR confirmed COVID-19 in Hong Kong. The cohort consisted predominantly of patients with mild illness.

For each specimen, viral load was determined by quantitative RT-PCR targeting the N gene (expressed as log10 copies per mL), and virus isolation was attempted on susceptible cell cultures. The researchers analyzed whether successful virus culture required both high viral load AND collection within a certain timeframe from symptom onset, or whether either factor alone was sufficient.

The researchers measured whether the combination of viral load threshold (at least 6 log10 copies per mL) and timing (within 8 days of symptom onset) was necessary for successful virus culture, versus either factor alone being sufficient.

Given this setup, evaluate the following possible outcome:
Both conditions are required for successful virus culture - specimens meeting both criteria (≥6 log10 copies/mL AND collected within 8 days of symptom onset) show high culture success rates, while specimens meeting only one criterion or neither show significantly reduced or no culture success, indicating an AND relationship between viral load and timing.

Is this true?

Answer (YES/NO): YES